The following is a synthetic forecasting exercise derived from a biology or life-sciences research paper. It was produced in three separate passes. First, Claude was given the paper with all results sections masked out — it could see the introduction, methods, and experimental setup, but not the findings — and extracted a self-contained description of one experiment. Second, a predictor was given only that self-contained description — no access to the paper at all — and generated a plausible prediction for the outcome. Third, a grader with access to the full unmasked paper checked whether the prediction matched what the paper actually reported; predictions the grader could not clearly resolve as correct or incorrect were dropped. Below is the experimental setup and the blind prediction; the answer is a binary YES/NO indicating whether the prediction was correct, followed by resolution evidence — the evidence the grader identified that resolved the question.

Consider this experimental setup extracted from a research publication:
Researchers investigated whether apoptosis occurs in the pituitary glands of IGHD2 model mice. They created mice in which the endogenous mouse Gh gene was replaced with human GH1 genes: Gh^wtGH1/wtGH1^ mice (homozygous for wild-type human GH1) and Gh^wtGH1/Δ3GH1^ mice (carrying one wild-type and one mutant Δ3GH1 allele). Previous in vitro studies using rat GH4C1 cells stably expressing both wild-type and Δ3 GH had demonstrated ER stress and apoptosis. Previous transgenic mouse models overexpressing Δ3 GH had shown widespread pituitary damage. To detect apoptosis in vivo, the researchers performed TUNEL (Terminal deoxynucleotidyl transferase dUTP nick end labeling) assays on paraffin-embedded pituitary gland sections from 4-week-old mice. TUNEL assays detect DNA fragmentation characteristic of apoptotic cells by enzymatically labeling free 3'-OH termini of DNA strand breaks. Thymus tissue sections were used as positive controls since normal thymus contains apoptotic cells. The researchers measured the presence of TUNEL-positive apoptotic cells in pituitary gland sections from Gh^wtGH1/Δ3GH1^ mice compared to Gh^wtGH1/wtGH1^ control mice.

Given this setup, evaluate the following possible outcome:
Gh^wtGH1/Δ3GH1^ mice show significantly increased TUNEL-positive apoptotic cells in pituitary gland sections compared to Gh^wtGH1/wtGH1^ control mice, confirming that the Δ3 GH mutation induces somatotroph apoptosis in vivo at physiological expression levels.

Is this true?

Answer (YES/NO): NO